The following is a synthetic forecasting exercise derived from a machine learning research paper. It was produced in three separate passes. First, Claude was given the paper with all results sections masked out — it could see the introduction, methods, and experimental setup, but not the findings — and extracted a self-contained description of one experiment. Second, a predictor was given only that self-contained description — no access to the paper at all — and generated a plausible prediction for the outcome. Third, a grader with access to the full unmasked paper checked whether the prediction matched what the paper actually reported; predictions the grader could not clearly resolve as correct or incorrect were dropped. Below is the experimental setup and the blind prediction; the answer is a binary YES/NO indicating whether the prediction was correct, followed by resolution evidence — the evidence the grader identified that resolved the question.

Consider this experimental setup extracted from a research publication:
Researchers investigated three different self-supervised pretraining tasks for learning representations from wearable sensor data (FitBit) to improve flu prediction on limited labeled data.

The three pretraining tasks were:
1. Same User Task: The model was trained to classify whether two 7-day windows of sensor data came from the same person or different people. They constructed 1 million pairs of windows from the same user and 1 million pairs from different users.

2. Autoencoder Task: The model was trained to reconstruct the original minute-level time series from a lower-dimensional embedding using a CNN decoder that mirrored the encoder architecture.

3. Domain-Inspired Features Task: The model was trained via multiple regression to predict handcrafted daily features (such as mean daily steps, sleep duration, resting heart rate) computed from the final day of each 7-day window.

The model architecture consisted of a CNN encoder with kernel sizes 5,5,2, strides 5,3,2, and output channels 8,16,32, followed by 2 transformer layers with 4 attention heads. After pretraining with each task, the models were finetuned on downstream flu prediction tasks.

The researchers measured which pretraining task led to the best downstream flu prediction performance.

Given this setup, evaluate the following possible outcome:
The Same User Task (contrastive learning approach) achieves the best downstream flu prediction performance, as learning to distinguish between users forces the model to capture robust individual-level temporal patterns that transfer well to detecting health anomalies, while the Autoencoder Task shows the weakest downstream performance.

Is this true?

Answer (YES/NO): NO